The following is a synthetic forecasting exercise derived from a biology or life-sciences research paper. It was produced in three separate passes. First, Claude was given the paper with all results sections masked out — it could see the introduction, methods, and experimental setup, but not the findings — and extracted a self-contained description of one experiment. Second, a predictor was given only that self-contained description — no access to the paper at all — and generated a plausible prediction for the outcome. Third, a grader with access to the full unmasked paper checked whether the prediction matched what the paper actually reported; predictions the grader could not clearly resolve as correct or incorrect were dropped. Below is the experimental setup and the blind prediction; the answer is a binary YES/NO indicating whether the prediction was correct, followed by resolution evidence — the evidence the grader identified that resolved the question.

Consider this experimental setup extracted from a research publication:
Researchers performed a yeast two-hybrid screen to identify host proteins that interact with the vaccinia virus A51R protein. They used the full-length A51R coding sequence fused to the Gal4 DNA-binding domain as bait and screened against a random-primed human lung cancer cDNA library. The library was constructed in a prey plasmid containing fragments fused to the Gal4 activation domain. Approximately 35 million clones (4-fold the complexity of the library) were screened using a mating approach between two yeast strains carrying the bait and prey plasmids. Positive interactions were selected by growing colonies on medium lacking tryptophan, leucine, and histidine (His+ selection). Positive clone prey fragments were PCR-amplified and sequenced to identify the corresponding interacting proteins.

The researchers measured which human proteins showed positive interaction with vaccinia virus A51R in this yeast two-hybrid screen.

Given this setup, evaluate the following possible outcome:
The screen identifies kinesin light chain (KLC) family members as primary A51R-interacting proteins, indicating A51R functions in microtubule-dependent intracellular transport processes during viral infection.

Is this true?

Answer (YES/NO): NO